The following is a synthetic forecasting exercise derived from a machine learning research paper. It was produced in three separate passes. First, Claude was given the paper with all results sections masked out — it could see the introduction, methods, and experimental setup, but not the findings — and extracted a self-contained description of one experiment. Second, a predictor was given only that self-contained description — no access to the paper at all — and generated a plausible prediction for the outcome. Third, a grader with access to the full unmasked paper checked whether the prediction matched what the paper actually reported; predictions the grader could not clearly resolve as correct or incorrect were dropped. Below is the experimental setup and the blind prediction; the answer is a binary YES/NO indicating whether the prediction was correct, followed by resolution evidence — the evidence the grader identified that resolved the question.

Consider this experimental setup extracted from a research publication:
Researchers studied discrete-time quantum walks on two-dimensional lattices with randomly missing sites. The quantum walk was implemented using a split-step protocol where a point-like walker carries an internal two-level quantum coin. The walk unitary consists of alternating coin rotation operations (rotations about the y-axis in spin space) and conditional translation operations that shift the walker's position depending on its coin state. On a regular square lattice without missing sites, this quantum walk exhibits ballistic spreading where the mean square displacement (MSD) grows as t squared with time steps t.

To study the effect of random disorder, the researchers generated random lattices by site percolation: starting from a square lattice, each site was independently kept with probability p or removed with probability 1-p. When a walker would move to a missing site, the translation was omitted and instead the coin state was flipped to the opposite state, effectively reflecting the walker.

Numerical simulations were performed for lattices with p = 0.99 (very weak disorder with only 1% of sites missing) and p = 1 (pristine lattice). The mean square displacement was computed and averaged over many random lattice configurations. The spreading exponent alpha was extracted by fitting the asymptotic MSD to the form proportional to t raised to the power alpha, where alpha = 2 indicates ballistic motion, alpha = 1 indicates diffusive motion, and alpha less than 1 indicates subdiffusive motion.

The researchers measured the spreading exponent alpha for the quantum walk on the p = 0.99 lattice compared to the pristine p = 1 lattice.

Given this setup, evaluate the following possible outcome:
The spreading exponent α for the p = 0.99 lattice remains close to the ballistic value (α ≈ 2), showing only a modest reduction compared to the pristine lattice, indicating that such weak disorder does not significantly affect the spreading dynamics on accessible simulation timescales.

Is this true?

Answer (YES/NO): NO